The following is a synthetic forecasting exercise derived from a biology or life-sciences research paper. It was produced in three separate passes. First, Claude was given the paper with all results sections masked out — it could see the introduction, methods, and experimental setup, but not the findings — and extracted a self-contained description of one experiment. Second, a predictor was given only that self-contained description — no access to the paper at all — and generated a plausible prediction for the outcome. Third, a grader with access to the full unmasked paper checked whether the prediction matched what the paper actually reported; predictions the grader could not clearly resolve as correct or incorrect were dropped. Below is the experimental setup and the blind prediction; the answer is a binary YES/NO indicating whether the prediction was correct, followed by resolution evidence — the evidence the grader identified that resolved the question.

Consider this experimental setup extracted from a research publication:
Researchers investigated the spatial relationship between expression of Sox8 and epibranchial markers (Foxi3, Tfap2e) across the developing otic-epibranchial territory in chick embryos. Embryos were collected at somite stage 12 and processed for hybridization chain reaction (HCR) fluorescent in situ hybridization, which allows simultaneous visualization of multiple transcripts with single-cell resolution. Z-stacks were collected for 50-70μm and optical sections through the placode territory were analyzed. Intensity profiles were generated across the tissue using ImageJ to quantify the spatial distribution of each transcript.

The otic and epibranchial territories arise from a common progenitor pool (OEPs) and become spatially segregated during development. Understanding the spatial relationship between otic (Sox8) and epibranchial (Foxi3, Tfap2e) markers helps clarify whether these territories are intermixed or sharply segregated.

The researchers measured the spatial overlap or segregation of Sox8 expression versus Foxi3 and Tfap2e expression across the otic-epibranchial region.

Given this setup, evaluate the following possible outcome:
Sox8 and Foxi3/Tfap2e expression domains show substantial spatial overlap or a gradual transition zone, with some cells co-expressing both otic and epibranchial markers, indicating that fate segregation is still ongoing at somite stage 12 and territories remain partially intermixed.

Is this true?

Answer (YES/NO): YES